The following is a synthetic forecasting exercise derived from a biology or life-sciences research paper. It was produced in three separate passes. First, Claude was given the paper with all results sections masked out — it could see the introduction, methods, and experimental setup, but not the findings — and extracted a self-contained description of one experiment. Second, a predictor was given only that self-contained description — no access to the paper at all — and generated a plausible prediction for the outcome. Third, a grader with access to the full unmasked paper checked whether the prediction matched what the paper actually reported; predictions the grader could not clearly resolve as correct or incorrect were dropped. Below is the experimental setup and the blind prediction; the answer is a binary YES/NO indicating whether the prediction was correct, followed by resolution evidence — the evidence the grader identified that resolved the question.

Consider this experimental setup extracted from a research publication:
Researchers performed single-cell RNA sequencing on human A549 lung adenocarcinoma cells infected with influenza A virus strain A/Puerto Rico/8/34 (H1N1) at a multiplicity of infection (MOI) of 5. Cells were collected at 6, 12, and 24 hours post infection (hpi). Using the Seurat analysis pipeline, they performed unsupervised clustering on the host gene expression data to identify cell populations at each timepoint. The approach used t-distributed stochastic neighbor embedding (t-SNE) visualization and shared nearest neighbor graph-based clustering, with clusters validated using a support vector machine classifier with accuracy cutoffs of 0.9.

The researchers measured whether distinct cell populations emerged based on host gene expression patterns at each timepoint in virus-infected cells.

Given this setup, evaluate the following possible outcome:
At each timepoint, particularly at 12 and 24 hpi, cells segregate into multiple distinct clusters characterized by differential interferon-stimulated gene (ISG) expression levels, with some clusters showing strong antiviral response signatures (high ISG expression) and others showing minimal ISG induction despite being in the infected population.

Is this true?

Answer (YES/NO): NO